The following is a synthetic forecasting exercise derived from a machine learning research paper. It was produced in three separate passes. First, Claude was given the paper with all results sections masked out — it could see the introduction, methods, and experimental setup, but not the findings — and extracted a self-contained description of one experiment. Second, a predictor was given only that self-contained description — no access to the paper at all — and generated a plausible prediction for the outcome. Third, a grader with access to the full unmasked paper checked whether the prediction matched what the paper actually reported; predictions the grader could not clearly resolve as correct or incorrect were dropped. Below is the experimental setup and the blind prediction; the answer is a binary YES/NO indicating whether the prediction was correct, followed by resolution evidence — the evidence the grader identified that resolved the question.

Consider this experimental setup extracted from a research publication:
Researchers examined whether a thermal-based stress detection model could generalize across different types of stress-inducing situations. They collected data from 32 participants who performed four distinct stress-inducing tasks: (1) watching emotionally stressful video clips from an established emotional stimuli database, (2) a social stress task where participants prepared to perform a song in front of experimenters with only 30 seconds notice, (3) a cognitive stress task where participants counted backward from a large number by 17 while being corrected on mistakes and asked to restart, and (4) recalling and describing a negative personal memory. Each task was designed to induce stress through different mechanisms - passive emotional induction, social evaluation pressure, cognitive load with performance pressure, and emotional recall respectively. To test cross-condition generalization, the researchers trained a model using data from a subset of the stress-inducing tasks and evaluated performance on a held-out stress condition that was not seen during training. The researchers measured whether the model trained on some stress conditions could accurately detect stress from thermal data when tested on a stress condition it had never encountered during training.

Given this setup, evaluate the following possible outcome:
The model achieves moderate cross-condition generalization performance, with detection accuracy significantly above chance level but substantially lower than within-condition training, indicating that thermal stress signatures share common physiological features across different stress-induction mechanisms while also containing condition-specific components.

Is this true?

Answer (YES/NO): NO